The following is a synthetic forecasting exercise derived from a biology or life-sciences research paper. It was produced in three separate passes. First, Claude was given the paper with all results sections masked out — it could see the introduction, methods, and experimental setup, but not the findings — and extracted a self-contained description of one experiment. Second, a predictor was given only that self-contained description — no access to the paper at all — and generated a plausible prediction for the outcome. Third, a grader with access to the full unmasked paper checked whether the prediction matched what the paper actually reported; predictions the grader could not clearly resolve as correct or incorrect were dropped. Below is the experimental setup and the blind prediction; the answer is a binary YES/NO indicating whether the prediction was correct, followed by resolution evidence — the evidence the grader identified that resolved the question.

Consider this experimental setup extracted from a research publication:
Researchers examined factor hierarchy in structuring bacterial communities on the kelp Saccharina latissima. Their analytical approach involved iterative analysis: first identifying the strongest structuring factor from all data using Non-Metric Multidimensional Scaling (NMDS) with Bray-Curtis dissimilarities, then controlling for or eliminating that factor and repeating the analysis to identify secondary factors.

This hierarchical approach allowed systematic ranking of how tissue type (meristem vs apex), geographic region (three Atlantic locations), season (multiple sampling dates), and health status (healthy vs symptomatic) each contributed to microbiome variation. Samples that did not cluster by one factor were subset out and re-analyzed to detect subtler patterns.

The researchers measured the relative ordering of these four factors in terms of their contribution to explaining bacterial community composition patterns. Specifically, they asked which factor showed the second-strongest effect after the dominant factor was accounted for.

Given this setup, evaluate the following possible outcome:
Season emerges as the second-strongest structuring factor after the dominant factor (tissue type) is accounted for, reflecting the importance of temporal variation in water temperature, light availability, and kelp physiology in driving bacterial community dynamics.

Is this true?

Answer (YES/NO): NO